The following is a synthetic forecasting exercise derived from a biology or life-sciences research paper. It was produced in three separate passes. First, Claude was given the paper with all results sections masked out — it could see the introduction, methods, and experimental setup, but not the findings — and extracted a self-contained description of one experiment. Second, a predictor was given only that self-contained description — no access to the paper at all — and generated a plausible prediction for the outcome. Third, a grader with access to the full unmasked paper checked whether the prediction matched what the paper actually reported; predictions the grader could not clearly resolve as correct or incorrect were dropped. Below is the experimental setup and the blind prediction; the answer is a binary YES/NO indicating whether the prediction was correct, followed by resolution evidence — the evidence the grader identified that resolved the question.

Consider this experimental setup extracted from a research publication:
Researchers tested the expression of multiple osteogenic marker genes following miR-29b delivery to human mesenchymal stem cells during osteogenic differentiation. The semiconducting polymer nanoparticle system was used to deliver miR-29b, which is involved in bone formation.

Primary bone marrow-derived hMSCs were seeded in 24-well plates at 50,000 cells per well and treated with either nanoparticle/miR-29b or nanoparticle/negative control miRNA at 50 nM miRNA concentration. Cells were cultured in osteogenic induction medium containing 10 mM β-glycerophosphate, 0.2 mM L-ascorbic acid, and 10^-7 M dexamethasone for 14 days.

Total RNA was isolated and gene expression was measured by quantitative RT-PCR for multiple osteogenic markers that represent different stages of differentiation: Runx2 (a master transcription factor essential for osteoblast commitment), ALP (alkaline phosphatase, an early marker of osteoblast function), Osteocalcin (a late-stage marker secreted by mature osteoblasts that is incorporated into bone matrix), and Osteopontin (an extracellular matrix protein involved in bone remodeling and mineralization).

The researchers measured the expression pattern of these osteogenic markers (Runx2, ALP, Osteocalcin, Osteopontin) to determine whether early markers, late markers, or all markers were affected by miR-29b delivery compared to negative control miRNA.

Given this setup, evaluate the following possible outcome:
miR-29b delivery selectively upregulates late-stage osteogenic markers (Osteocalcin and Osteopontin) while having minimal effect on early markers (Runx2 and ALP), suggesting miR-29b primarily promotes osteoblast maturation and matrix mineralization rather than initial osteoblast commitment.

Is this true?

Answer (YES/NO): NO